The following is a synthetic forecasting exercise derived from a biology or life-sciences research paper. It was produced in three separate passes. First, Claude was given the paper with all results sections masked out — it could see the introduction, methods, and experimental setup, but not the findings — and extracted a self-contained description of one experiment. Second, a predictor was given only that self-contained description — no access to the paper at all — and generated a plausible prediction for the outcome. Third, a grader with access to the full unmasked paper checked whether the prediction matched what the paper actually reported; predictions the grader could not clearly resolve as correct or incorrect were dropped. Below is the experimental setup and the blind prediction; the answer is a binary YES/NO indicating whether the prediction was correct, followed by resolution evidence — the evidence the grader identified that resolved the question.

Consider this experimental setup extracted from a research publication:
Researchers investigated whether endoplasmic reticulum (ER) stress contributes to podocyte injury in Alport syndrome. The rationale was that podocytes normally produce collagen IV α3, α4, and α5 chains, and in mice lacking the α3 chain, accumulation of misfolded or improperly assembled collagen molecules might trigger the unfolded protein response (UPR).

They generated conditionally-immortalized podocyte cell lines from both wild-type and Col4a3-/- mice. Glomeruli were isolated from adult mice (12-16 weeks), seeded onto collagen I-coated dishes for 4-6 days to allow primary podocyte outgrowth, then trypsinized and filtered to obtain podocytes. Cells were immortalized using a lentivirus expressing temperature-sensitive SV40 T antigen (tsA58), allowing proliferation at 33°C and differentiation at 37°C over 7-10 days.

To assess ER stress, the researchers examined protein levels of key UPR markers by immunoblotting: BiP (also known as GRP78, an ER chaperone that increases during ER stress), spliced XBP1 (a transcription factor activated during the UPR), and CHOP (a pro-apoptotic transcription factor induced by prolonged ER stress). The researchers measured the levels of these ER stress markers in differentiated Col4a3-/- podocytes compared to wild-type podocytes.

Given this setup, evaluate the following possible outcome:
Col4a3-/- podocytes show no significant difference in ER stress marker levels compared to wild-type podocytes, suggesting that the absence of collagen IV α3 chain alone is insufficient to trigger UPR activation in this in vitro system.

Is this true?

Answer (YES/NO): NO